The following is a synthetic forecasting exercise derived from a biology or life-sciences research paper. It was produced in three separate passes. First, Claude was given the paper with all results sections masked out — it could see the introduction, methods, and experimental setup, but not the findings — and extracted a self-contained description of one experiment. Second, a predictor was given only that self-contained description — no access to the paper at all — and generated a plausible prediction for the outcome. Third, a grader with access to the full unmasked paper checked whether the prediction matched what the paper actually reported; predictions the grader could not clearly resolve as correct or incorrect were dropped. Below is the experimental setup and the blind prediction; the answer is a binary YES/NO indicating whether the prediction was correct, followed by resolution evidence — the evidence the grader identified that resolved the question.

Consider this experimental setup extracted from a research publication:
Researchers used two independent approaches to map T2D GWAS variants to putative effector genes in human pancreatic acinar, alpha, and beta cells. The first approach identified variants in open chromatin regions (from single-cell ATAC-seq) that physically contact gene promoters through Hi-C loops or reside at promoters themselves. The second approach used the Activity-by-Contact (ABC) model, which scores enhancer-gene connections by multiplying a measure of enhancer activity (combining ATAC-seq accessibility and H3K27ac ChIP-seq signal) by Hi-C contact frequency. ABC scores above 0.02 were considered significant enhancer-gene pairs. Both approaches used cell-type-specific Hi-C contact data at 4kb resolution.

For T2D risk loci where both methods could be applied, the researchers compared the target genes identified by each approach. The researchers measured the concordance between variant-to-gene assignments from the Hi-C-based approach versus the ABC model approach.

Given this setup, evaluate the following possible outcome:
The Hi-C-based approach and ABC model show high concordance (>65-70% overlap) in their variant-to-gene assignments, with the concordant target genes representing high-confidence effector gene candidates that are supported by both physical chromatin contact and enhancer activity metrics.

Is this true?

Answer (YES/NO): NO